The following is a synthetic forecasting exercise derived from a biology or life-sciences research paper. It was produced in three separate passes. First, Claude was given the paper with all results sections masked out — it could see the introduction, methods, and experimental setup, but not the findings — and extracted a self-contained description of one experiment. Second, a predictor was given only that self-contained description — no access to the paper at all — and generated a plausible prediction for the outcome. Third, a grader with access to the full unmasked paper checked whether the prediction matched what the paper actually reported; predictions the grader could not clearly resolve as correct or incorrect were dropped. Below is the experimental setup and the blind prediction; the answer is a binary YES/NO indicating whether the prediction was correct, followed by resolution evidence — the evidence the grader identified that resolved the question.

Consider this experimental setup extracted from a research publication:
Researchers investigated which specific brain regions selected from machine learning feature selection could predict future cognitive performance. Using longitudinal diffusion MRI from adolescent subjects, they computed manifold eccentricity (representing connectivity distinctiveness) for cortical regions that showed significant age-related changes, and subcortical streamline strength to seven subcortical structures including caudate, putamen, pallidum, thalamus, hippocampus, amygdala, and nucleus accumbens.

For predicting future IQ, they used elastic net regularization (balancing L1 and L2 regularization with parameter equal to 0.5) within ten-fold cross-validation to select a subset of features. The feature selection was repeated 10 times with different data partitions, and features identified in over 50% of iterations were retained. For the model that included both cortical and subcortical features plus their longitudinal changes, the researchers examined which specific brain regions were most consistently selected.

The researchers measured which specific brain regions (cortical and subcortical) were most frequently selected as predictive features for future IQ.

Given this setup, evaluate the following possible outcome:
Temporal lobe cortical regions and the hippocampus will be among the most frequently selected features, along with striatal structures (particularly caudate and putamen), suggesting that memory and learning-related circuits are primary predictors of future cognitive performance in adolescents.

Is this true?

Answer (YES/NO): NO